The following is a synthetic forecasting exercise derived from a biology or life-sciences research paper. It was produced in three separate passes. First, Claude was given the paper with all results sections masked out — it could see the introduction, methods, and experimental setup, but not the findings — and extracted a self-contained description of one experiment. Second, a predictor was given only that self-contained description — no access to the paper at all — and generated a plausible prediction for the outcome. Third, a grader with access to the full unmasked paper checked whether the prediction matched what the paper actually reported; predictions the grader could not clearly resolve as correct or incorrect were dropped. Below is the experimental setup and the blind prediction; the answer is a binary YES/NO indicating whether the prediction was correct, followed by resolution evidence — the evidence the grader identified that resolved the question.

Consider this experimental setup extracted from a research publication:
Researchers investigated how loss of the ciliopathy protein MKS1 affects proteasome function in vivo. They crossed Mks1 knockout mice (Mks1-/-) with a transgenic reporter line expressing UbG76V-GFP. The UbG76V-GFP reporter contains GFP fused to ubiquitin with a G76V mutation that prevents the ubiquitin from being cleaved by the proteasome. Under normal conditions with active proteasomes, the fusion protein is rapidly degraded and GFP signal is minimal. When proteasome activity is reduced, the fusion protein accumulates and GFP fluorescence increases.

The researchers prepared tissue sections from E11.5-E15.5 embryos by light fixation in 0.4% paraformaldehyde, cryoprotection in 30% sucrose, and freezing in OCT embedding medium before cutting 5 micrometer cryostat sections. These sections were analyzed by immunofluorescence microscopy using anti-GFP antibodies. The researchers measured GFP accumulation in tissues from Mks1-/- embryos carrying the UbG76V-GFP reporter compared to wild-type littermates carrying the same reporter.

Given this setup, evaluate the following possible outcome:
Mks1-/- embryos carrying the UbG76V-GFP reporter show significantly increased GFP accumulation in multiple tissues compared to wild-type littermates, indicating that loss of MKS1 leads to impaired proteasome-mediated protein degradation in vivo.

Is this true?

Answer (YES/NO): NO